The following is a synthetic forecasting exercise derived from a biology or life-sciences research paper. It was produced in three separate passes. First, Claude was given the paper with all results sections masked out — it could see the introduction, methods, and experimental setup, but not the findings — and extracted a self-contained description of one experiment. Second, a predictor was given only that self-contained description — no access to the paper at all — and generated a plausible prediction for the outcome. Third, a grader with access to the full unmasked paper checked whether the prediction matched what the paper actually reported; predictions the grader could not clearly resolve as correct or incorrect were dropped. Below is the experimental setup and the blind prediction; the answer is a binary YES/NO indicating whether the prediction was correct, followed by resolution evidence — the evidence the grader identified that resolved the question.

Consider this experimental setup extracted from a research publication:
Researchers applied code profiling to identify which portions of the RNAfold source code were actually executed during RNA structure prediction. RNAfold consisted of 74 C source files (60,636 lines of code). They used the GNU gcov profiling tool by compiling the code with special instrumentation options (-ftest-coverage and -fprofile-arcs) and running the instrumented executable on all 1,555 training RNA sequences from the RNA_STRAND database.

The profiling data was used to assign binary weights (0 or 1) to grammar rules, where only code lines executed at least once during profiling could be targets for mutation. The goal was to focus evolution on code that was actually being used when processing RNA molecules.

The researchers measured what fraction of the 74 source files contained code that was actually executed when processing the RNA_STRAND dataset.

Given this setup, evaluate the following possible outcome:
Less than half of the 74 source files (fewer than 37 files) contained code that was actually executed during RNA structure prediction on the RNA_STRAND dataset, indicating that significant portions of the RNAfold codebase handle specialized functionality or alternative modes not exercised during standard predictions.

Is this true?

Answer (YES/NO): YES